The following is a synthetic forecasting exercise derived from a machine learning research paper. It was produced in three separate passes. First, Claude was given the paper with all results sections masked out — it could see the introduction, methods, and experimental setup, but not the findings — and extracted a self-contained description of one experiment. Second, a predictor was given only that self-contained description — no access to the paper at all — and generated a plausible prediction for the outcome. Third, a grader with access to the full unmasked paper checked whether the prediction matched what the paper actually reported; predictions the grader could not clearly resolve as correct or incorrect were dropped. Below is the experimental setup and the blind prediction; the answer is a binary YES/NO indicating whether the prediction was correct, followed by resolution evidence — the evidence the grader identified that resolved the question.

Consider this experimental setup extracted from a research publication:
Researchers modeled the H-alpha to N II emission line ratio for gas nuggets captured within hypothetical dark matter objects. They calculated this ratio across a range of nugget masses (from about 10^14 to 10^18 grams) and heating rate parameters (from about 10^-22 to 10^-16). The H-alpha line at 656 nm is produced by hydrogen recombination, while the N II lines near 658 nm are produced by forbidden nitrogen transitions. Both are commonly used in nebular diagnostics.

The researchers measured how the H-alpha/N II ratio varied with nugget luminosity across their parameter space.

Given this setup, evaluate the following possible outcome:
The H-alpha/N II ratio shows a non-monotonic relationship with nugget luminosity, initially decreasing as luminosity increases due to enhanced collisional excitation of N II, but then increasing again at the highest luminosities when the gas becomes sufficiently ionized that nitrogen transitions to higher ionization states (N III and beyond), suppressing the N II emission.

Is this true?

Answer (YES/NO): NO